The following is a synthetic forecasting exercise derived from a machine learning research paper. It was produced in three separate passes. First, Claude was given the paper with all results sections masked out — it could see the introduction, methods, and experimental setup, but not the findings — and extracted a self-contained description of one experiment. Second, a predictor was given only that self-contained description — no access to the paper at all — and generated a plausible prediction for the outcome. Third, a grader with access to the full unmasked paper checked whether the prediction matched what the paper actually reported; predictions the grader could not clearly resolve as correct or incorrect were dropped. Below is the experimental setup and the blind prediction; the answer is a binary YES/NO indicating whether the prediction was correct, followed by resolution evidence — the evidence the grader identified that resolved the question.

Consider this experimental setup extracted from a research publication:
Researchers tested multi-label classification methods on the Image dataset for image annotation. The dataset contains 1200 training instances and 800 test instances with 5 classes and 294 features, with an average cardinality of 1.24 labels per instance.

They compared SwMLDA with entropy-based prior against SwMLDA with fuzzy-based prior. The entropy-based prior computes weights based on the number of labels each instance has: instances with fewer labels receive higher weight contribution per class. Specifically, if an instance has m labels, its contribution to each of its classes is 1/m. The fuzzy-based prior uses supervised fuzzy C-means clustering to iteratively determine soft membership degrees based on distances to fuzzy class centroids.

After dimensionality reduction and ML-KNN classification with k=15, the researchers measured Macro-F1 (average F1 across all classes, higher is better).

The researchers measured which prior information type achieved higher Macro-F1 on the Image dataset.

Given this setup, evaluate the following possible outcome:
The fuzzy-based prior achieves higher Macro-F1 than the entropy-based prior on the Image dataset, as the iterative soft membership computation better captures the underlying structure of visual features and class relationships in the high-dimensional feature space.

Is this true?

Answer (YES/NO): NO